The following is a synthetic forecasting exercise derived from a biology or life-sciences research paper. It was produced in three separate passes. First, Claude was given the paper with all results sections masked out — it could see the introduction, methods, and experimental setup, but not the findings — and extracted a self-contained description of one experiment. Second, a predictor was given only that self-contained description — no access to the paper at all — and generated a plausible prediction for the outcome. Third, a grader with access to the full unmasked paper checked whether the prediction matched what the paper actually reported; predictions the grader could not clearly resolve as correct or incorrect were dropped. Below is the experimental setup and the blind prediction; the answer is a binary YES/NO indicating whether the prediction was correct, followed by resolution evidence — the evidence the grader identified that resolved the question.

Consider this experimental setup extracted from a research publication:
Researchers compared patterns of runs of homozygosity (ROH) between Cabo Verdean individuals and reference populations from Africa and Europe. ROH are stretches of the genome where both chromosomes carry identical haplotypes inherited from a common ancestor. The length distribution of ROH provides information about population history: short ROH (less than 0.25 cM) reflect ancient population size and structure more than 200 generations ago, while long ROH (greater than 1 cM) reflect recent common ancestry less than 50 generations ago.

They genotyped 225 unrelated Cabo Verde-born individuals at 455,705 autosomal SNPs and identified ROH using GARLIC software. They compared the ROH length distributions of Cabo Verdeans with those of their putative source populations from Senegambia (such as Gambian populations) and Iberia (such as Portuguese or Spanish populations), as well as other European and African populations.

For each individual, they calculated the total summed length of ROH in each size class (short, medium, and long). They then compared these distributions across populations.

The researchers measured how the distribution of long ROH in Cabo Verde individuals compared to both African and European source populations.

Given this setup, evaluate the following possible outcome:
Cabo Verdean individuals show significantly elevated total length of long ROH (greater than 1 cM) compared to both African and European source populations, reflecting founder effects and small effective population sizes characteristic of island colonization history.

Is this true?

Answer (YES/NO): YES